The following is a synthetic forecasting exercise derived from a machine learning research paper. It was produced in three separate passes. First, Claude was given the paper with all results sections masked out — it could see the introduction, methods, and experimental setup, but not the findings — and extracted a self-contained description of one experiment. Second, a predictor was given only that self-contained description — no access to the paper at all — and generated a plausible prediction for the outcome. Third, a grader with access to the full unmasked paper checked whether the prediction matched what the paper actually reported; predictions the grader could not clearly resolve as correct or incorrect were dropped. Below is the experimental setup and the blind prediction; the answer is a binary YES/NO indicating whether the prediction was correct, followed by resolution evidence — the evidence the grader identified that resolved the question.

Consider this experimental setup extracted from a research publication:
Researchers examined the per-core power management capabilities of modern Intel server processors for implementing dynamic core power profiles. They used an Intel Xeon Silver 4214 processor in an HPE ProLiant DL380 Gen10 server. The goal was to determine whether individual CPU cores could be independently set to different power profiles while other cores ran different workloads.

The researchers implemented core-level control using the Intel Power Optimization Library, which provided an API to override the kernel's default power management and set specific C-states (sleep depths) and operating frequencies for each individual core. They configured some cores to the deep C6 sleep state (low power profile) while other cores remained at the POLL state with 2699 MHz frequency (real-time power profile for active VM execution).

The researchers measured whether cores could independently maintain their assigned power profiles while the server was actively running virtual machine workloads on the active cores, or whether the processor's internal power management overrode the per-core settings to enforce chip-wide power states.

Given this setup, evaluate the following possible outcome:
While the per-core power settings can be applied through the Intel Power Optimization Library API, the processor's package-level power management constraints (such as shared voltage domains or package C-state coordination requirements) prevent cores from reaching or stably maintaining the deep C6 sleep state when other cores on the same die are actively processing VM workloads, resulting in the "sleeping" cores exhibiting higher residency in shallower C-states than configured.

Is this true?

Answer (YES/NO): NO